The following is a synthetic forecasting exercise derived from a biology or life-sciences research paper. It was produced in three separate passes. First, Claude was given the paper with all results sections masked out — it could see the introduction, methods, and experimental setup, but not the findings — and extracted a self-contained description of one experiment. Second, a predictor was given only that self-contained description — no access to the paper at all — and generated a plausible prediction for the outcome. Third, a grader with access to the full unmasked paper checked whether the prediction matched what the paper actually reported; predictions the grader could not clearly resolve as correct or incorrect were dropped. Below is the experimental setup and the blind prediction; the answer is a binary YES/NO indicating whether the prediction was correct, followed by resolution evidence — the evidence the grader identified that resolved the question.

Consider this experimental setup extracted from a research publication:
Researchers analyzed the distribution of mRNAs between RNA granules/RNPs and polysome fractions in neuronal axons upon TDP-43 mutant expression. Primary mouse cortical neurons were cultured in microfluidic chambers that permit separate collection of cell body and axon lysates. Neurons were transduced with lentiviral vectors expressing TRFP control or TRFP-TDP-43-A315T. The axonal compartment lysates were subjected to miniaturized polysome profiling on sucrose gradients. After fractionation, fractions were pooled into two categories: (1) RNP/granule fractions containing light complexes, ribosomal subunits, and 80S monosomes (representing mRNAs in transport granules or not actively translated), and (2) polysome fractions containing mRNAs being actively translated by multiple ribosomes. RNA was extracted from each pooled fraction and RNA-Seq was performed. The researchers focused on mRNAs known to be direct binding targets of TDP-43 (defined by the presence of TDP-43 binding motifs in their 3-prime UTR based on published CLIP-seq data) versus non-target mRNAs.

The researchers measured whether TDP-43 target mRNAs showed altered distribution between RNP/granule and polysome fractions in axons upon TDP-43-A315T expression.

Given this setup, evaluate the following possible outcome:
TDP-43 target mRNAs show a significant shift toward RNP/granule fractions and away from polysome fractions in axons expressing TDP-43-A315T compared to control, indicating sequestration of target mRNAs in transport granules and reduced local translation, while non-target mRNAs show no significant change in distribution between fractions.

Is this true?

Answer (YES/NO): NO